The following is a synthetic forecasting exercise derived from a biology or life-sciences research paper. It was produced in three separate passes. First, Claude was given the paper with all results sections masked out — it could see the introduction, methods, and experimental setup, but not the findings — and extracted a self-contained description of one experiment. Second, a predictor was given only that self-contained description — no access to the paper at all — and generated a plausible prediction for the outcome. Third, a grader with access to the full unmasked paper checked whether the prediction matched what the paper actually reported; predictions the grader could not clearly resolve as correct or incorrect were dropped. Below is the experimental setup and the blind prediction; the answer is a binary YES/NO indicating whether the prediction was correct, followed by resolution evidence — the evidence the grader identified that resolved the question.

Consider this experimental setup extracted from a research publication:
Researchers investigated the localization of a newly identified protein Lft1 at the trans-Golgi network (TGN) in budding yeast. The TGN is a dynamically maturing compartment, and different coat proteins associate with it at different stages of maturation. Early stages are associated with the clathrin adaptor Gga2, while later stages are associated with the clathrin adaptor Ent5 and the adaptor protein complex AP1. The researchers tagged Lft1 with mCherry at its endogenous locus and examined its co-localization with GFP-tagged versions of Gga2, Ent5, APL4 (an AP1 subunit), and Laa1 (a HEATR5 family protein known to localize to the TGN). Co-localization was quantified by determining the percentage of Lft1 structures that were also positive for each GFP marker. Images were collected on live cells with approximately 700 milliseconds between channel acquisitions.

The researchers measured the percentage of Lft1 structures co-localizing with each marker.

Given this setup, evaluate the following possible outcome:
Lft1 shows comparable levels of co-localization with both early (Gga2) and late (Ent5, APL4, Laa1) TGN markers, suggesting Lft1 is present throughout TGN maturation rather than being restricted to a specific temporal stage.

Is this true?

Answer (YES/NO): NO